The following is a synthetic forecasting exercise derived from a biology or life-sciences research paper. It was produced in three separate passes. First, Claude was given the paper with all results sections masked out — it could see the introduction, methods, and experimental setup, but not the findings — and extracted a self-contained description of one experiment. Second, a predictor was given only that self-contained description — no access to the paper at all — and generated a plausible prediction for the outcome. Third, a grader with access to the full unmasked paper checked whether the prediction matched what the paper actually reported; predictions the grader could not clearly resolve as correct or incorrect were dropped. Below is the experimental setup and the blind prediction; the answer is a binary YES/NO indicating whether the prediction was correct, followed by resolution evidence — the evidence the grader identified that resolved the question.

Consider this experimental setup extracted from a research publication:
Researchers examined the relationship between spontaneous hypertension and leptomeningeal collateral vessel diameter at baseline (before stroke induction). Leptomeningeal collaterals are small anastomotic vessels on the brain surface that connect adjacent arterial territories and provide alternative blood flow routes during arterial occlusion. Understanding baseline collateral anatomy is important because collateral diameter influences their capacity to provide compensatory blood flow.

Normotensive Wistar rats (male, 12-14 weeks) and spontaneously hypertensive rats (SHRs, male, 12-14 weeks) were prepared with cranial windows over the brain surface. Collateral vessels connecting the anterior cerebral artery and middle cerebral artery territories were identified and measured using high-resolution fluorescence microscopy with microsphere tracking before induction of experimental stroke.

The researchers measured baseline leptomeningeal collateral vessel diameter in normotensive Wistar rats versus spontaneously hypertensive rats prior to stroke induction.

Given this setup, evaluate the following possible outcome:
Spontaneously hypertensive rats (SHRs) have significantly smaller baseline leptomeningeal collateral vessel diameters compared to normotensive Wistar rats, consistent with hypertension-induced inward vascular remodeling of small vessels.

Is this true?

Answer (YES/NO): YES